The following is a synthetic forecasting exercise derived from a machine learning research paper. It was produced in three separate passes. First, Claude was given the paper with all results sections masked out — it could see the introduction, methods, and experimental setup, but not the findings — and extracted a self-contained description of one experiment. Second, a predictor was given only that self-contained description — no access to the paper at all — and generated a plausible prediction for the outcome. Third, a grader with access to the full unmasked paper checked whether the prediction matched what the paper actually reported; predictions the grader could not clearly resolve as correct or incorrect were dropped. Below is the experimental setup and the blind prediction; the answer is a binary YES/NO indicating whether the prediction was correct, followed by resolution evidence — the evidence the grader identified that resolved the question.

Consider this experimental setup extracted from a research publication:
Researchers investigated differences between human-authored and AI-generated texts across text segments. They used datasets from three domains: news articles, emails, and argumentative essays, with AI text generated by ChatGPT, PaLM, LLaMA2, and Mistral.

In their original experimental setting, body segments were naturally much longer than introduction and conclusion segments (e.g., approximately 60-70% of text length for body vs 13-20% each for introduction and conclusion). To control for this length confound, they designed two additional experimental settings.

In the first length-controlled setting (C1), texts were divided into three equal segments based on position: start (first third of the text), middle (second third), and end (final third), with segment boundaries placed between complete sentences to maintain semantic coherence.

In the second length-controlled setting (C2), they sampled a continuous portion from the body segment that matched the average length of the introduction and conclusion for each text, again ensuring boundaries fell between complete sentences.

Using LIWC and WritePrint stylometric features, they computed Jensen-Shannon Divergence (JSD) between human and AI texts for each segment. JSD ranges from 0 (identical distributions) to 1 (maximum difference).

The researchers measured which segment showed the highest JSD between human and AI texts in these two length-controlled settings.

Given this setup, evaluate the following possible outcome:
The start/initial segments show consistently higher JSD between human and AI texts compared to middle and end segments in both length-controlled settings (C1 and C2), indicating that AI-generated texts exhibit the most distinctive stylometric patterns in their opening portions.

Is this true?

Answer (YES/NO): NO